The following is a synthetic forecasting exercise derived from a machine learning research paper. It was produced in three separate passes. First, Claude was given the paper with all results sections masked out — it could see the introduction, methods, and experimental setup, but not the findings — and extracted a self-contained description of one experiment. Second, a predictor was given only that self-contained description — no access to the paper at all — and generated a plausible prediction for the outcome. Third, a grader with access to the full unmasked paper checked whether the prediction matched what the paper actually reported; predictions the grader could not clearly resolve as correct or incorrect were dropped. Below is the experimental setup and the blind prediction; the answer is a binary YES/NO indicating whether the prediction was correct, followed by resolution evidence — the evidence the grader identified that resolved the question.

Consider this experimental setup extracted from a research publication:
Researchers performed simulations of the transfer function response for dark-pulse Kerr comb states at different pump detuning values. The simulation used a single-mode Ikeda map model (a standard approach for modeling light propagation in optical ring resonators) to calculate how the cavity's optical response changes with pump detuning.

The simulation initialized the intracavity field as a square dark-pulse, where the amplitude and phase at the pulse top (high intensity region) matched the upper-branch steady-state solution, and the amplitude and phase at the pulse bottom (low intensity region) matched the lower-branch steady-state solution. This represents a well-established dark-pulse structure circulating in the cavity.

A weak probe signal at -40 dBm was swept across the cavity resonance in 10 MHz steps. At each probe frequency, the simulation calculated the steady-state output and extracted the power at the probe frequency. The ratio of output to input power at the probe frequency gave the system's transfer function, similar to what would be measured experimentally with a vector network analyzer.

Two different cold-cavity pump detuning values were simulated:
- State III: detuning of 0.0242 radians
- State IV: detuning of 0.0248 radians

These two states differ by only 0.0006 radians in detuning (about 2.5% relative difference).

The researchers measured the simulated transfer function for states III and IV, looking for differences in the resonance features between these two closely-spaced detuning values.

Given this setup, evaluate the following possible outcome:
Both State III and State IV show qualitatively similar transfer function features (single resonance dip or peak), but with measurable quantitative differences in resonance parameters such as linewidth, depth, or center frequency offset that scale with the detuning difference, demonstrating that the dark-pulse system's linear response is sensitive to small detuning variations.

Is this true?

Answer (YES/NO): NO